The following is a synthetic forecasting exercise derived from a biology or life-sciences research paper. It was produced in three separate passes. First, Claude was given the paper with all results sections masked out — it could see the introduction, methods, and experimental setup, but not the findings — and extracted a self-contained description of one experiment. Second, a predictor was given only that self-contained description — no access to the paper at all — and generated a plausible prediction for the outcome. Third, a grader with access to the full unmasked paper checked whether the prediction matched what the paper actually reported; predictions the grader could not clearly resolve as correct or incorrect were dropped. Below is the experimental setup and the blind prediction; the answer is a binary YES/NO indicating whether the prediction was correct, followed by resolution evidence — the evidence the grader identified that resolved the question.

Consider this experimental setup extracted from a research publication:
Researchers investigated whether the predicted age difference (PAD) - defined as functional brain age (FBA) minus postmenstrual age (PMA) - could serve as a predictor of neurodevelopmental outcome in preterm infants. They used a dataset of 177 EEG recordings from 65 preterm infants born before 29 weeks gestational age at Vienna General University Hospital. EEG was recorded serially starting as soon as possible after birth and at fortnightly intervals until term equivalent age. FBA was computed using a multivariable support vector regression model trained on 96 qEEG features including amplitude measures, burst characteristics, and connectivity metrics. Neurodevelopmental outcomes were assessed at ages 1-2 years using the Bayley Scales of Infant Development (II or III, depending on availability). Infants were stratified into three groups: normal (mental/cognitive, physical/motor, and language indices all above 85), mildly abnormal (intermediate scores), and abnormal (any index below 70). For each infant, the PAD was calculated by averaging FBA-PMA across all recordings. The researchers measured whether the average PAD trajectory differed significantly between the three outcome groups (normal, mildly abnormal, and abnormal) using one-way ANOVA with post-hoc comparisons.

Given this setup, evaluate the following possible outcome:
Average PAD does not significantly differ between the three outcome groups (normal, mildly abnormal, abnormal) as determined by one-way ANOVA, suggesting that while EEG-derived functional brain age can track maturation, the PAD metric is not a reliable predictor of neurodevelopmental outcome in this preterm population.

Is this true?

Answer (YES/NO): NO